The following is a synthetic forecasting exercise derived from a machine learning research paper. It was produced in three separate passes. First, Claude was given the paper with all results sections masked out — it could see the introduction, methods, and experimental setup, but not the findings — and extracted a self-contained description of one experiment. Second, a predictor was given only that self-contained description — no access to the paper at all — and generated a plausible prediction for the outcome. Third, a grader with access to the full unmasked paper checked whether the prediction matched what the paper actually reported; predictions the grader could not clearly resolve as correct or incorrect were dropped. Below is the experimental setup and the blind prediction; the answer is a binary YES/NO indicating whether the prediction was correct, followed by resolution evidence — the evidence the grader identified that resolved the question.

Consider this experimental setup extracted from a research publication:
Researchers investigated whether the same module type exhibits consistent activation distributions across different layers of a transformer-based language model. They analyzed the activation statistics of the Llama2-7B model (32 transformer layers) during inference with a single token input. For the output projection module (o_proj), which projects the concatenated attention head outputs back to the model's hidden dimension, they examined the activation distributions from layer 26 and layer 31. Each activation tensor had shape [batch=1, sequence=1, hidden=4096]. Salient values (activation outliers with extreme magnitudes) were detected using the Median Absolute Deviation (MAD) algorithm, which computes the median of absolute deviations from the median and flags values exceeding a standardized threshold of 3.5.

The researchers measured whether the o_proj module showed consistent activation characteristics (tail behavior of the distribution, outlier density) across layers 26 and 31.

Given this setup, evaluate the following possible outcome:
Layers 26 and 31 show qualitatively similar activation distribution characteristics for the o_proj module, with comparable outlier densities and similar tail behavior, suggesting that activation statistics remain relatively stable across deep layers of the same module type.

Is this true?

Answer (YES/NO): NO